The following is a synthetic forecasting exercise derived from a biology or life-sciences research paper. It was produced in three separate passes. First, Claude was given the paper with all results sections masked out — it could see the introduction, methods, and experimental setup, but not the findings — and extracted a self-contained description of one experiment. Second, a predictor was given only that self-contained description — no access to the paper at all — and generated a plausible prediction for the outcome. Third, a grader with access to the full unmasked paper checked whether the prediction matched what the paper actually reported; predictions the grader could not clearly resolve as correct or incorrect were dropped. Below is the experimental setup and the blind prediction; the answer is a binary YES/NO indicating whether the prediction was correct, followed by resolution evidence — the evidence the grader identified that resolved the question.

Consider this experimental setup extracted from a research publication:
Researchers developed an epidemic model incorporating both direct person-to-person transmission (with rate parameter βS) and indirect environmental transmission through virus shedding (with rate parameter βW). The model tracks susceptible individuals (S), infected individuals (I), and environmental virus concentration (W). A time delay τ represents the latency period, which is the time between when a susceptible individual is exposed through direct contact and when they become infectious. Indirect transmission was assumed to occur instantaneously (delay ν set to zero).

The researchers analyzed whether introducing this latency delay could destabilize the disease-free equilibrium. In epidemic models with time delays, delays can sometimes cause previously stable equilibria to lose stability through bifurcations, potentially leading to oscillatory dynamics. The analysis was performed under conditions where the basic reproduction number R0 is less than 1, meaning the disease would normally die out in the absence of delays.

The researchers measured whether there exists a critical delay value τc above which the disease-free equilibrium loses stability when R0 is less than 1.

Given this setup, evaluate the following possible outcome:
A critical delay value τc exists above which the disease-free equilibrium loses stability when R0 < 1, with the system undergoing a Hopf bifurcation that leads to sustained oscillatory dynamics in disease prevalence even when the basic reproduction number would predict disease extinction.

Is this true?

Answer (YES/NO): NO